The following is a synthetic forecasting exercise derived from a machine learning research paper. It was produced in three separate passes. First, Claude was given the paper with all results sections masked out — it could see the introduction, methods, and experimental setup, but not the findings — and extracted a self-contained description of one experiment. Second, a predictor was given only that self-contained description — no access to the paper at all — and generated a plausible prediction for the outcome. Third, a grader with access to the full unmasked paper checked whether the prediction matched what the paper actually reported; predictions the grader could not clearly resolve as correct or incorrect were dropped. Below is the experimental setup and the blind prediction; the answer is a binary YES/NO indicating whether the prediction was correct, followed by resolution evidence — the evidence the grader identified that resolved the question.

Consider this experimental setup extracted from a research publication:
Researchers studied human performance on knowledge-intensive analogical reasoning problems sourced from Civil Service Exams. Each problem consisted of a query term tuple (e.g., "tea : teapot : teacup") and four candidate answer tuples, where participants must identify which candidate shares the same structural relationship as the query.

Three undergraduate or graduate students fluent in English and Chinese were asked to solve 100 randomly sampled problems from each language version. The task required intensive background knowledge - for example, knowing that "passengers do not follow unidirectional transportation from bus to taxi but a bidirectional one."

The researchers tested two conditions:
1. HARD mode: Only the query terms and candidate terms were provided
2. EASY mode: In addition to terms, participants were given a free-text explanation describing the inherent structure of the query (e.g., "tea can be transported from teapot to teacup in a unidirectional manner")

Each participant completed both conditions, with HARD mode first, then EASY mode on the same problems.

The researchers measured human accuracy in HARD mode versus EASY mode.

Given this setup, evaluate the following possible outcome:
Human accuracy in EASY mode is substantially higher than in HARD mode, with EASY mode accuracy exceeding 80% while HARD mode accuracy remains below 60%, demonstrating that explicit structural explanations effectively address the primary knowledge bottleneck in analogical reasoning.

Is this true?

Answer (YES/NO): NO